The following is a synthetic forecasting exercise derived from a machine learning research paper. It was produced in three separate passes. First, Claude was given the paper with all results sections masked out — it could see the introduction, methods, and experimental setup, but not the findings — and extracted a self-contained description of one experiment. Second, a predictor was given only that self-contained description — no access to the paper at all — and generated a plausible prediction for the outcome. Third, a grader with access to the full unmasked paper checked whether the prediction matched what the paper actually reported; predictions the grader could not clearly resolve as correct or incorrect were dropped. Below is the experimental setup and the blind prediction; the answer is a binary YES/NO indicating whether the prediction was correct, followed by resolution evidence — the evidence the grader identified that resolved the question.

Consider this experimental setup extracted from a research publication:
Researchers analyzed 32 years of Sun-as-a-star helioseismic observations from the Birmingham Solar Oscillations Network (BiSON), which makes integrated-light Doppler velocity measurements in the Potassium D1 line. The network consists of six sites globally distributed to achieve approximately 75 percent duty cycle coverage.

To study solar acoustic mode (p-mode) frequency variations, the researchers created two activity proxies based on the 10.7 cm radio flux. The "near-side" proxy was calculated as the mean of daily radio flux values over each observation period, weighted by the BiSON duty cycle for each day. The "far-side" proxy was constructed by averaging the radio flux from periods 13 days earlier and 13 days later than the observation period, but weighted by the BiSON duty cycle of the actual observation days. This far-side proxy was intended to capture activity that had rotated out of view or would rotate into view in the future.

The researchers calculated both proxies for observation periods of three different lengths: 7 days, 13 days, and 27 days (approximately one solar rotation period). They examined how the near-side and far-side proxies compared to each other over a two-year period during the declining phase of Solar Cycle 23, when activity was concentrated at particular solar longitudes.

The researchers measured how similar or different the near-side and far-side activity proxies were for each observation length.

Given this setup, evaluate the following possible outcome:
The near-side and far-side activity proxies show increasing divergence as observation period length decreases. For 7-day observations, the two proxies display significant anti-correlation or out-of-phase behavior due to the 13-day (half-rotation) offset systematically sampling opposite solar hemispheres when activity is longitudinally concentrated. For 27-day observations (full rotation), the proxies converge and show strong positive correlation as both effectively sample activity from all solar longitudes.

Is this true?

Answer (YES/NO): YES